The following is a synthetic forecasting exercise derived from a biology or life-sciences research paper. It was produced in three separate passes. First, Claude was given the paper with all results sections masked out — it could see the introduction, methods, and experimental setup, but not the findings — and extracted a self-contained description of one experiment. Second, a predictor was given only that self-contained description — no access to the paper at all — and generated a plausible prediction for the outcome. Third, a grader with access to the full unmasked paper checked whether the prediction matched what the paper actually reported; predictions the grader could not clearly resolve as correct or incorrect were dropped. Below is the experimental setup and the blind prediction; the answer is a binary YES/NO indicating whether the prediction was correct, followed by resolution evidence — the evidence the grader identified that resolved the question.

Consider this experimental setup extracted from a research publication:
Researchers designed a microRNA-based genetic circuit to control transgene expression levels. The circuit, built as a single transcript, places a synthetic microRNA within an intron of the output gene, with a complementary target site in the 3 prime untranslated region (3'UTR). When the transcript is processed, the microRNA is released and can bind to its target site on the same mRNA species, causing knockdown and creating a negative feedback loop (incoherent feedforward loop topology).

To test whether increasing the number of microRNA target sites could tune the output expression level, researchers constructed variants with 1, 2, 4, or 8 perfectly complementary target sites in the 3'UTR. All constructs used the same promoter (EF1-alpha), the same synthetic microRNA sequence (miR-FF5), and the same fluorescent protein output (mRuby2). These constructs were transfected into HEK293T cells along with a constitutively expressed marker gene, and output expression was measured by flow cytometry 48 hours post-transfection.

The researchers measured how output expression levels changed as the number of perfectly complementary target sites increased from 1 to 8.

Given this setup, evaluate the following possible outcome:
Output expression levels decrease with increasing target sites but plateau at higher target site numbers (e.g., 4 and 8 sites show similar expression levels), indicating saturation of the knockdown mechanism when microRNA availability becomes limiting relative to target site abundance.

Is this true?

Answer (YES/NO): YES